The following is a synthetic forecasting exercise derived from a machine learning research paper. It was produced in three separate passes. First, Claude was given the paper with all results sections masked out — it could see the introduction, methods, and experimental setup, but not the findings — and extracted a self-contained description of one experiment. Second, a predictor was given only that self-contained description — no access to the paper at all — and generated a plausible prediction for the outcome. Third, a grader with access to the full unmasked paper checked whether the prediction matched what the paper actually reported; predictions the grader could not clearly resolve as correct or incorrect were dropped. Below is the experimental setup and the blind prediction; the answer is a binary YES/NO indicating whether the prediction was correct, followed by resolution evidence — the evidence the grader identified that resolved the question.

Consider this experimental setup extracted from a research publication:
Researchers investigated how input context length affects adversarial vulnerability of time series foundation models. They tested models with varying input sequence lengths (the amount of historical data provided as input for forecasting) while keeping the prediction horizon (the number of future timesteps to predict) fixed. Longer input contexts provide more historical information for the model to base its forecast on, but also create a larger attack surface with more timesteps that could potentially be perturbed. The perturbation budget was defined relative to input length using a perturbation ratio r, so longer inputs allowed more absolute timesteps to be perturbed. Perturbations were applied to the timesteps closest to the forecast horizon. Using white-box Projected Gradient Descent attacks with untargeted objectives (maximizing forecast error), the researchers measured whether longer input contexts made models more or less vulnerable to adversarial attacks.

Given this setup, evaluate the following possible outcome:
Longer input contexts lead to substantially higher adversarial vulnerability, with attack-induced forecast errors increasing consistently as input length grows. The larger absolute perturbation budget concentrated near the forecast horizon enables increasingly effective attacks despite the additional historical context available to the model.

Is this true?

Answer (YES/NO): YES